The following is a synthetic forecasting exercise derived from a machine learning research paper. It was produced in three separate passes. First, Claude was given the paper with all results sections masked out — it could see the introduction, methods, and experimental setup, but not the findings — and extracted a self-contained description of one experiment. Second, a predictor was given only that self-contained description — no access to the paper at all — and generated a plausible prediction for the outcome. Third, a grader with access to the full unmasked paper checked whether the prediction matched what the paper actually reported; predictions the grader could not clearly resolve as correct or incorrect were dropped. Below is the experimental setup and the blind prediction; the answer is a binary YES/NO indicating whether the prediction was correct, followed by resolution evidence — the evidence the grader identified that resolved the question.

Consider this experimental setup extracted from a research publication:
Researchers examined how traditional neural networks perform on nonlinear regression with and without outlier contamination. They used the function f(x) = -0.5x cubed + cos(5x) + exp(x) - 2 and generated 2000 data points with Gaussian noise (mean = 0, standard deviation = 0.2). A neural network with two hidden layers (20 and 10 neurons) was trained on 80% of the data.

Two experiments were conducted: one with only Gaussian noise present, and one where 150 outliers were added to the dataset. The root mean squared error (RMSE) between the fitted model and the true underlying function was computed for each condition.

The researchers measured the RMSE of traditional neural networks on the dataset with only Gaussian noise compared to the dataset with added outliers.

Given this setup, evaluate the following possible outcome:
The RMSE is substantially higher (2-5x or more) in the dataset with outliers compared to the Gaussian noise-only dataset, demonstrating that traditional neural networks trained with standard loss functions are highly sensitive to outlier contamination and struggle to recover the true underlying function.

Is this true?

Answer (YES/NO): YES